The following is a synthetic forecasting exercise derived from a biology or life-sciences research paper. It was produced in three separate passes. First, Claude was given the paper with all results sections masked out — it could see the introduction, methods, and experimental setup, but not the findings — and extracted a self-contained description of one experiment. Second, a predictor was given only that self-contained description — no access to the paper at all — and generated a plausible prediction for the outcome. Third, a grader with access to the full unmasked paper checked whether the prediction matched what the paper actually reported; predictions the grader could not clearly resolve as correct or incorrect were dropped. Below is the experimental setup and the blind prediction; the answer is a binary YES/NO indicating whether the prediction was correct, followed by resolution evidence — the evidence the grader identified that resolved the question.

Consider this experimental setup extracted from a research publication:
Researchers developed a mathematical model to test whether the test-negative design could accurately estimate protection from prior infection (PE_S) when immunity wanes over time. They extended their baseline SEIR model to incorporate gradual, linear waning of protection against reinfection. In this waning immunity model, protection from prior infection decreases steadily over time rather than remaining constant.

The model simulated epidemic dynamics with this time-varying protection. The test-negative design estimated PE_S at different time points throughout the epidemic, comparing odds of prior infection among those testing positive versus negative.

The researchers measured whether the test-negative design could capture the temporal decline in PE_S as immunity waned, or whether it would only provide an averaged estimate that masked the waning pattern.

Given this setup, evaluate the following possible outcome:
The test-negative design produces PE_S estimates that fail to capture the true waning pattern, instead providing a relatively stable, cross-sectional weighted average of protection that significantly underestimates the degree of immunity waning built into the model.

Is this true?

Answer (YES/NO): NO